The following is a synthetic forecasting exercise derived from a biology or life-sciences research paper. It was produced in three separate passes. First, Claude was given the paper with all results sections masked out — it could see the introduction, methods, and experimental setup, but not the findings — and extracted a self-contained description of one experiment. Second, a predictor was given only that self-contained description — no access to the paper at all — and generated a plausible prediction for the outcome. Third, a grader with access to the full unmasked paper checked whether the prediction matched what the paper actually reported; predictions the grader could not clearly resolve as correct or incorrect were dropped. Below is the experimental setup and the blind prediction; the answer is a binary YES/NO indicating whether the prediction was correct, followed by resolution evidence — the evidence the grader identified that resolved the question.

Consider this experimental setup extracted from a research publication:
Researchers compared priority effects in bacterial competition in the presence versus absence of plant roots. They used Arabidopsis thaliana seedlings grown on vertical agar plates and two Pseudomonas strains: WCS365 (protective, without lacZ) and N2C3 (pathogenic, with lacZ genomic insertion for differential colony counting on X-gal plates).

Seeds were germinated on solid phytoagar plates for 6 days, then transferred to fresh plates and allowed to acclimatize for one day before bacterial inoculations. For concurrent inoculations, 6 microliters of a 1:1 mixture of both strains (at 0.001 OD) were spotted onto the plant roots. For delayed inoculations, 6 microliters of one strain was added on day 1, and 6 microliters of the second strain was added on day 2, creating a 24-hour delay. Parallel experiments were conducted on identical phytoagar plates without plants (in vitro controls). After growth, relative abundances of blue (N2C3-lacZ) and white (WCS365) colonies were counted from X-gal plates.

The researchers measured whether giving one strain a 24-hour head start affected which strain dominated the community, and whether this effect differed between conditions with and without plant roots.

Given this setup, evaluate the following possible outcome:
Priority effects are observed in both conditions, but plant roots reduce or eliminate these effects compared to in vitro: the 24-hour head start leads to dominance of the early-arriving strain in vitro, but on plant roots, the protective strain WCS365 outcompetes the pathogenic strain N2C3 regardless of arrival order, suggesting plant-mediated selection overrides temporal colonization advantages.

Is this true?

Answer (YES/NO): NO